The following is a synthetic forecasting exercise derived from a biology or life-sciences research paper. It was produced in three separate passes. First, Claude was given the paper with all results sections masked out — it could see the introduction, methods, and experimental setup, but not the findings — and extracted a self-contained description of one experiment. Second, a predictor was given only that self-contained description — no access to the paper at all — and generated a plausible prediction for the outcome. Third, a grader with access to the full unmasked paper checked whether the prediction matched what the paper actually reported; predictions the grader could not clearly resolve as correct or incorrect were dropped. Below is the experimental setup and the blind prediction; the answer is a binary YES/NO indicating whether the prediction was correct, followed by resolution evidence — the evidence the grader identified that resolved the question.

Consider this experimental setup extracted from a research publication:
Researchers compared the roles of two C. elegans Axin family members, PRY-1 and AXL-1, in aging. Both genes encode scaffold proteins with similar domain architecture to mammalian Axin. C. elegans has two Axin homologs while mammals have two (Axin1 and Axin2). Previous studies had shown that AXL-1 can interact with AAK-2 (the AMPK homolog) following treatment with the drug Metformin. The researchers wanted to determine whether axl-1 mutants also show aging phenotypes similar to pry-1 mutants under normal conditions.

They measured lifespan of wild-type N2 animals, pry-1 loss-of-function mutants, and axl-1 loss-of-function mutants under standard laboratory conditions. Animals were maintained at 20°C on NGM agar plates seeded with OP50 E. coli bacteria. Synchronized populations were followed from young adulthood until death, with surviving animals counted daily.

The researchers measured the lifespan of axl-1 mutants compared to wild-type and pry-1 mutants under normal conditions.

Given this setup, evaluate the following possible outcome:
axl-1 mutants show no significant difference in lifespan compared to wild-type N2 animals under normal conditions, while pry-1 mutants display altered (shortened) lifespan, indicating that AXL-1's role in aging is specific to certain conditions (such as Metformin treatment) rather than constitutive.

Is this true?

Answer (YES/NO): YES